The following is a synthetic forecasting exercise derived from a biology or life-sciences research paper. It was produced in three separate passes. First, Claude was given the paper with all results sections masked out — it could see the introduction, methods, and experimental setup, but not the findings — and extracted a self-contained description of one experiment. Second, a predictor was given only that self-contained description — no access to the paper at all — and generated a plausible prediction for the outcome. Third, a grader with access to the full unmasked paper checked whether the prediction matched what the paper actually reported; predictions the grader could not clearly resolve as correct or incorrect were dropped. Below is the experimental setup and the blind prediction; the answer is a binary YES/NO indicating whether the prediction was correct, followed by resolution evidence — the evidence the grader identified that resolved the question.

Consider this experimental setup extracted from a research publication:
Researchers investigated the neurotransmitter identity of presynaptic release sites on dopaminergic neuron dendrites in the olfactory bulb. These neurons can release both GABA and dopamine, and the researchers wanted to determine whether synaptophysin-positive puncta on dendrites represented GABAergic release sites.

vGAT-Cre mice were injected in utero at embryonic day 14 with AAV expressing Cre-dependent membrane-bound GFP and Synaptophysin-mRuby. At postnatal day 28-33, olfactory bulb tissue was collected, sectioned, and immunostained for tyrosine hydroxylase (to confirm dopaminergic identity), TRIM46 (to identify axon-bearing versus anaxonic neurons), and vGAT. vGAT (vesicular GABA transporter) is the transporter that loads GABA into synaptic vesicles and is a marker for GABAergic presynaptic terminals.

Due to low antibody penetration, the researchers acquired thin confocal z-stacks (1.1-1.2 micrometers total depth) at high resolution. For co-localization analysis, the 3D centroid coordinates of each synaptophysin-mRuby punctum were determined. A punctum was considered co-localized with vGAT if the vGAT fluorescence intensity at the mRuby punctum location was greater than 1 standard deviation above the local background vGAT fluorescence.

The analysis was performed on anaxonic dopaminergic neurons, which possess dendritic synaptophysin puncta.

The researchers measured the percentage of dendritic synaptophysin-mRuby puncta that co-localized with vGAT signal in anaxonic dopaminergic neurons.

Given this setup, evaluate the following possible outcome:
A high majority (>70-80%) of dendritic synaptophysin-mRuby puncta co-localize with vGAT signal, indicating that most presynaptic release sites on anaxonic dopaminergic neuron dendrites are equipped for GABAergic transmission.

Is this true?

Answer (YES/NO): YES